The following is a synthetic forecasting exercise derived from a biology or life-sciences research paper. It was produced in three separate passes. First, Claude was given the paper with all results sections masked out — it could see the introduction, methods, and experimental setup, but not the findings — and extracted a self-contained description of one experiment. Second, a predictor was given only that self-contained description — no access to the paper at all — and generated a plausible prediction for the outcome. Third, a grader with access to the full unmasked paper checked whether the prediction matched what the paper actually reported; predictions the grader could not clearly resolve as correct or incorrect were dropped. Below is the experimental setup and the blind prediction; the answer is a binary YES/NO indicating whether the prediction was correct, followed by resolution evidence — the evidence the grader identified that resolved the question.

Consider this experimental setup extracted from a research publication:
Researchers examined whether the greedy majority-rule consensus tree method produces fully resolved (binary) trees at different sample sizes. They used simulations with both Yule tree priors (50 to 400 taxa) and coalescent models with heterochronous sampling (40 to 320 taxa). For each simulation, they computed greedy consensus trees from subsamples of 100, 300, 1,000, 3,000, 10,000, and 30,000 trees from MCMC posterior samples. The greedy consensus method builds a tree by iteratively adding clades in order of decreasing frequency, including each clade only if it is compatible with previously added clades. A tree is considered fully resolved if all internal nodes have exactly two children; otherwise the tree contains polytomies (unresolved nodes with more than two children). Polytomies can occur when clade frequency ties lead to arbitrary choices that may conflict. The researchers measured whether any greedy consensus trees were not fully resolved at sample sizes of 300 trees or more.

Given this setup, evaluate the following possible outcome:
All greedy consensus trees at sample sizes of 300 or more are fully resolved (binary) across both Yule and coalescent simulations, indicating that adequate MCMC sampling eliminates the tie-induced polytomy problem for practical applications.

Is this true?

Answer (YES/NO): YES